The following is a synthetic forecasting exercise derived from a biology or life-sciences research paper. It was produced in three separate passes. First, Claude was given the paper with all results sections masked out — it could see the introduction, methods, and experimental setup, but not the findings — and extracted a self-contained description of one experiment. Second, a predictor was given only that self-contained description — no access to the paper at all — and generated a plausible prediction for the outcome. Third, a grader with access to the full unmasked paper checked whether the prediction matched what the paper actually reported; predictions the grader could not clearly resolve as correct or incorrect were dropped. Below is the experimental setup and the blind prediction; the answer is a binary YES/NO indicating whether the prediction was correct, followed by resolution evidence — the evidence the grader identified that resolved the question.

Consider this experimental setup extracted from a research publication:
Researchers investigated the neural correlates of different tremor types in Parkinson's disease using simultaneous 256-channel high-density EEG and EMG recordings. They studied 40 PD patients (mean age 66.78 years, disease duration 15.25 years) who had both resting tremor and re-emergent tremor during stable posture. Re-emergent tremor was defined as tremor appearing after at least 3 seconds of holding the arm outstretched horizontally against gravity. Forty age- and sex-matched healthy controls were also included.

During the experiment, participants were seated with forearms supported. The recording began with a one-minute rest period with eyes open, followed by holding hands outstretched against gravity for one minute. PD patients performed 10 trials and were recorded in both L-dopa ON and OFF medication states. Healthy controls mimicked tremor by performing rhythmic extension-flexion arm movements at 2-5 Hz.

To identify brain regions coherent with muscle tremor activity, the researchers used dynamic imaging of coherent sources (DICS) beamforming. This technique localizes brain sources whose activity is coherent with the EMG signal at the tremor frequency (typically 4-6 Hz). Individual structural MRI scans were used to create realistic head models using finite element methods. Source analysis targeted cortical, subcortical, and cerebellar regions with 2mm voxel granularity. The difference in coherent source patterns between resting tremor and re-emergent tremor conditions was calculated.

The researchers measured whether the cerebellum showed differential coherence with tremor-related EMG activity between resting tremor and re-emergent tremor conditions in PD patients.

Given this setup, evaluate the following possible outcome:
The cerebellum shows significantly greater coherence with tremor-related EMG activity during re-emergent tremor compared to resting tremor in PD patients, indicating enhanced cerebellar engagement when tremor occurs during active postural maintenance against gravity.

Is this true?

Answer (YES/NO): NO